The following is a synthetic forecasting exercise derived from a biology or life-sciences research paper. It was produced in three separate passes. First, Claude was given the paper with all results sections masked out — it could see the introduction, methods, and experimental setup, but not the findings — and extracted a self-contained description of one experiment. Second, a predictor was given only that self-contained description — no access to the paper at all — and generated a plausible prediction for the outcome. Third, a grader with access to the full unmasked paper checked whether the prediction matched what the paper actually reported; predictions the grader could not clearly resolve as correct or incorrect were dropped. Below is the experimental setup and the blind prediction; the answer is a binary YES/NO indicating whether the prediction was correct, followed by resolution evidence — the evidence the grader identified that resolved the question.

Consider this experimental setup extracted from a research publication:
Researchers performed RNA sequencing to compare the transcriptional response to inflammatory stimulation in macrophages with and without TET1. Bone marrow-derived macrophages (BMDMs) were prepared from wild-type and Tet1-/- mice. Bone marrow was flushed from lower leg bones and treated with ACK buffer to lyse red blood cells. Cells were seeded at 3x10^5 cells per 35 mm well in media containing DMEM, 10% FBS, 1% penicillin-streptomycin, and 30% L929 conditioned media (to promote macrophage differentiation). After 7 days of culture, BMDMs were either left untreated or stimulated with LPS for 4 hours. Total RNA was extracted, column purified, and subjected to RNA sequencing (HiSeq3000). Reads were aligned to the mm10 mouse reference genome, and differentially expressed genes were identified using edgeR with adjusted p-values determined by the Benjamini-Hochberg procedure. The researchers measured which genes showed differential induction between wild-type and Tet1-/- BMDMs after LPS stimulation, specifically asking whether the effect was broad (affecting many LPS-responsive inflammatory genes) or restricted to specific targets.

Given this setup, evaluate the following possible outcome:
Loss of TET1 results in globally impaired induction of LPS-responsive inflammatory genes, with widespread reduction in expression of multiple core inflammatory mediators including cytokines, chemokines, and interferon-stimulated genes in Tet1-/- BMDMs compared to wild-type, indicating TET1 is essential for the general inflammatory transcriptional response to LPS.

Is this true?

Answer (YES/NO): NO